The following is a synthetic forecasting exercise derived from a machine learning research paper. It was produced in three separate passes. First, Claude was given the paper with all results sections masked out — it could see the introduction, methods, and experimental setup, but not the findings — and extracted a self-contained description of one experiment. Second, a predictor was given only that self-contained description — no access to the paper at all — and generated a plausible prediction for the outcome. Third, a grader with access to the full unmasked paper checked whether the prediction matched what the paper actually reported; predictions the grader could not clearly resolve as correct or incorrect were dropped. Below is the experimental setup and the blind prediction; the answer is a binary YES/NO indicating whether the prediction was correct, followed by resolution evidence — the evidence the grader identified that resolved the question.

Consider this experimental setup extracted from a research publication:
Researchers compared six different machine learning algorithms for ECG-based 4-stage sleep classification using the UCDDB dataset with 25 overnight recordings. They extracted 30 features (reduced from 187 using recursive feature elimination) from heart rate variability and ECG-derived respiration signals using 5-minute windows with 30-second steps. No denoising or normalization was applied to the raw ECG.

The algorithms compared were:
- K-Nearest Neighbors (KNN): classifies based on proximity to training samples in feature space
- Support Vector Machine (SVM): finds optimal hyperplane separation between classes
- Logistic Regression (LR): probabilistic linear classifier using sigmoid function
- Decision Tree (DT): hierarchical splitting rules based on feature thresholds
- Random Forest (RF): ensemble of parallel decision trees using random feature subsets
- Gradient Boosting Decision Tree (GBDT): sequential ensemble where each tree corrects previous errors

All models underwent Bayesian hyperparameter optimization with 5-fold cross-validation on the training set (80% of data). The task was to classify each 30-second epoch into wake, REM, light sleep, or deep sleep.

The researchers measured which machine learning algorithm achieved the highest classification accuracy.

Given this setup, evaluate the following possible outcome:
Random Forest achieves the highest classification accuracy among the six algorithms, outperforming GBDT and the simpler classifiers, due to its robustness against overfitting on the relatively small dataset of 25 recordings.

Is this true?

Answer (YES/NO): YES